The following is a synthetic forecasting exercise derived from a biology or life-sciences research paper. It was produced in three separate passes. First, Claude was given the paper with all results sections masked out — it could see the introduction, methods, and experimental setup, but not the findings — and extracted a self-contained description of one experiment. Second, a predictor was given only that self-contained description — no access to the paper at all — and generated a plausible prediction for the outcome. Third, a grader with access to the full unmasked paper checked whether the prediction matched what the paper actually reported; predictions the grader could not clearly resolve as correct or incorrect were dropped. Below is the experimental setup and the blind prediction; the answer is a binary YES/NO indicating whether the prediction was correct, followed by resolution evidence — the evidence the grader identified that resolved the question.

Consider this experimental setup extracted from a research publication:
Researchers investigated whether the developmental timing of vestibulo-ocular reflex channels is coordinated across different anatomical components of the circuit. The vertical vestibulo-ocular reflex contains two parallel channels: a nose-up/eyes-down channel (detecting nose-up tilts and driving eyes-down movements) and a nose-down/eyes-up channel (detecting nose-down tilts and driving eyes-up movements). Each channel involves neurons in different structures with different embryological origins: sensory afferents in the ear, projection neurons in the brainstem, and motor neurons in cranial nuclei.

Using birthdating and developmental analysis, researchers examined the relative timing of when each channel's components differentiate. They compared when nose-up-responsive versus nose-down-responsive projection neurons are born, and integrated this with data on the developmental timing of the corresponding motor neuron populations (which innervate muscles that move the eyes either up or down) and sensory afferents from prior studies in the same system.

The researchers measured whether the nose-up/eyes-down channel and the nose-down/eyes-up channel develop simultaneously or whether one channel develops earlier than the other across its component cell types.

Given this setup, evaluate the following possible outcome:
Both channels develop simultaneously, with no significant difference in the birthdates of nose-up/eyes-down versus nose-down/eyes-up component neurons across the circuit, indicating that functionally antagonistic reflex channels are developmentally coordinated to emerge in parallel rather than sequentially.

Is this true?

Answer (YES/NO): NO